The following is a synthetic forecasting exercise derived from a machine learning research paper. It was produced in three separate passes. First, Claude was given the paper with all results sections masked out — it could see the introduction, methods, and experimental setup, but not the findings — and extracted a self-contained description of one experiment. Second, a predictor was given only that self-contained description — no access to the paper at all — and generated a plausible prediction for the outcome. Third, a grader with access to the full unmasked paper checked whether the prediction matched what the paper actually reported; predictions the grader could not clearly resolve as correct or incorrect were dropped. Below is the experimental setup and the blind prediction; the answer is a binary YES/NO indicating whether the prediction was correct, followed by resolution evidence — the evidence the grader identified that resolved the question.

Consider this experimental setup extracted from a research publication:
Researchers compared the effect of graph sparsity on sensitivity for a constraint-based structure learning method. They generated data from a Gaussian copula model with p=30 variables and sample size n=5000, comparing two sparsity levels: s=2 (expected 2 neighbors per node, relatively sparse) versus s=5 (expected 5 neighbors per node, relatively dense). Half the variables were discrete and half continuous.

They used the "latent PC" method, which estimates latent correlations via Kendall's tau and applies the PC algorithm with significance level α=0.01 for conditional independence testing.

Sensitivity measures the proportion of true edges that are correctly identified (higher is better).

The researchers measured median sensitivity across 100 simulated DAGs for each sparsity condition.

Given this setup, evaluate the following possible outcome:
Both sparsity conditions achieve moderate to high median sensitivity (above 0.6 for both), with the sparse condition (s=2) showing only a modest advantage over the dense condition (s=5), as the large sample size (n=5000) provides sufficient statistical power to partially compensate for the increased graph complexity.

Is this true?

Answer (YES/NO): NO